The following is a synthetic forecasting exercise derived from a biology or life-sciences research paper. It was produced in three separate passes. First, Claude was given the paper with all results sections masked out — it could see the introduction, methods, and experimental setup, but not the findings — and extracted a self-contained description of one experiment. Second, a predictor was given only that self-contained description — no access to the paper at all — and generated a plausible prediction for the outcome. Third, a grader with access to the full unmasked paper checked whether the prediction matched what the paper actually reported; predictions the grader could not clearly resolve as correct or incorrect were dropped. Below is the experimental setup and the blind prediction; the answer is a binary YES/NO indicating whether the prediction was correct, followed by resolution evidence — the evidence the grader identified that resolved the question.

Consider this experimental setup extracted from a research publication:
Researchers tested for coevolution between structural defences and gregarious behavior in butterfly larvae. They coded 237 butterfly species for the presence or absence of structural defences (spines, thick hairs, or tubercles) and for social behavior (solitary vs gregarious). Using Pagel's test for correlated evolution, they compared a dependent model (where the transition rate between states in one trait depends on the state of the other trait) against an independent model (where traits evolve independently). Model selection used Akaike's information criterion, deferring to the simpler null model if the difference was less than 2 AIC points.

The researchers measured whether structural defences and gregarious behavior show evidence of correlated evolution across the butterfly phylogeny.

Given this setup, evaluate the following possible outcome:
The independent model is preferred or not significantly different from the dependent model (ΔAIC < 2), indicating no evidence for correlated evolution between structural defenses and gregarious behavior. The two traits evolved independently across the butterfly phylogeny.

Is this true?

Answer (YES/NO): NO